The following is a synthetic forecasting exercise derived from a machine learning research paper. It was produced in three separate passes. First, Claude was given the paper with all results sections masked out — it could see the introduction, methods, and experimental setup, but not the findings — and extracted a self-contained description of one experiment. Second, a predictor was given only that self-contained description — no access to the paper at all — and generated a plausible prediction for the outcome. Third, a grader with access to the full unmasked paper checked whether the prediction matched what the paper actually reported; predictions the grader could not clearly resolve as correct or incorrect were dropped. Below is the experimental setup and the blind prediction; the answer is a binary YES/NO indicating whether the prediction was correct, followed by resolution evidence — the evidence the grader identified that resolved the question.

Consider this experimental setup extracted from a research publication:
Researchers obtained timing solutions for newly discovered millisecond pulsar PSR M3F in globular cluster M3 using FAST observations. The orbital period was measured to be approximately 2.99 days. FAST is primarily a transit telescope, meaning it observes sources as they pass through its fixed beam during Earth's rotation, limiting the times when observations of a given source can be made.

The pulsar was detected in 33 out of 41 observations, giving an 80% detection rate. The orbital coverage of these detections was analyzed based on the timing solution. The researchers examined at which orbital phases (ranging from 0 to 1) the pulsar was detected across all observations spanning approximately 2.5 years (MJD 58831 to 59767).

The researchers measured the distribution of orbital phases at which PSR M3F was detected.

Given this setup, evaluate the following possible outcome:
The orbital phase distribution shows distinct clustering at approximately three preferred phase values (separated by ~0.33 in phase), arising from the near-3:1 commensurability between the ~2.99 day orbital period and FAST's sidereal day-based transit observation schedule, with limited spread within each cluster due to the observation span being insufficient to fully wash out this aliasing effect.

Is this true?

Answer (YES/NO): YES